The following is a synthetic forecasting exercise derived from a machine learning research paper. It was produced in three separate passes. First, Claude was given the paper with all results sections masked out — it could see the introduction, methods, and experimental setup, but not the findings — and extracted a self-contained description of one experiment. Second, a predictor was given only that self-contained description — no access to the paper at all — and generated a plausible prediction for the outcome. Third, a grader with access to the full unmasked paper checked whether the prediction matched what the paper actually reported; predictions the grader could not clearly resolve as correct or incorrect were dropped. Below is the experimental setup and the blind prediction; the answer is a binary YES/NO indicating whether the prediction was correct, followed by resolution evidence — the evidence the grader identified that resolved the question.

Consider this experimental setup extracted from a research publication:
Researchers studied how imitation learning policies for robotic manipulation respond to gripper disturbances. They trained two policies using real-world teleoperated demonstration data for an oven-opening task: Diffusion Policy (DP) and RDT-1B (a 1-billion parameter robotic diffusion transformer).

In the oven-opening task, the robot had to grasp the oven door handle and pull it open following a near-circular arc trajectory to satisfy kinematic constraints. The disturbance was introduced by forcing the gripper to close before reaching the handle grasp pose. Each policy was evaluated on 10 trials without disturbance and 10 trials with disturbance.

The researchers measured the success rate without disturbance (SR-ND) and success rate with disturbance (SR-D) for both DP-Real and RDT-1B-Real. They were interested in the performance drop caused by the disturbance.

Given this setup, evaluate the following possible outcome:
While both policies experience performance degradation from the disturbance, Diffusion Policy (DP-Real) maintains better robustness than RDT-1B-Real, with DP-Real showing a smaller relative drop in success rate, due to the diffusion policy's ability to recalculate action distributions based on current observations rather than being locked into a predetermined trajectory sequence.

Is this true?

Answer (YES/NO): NO